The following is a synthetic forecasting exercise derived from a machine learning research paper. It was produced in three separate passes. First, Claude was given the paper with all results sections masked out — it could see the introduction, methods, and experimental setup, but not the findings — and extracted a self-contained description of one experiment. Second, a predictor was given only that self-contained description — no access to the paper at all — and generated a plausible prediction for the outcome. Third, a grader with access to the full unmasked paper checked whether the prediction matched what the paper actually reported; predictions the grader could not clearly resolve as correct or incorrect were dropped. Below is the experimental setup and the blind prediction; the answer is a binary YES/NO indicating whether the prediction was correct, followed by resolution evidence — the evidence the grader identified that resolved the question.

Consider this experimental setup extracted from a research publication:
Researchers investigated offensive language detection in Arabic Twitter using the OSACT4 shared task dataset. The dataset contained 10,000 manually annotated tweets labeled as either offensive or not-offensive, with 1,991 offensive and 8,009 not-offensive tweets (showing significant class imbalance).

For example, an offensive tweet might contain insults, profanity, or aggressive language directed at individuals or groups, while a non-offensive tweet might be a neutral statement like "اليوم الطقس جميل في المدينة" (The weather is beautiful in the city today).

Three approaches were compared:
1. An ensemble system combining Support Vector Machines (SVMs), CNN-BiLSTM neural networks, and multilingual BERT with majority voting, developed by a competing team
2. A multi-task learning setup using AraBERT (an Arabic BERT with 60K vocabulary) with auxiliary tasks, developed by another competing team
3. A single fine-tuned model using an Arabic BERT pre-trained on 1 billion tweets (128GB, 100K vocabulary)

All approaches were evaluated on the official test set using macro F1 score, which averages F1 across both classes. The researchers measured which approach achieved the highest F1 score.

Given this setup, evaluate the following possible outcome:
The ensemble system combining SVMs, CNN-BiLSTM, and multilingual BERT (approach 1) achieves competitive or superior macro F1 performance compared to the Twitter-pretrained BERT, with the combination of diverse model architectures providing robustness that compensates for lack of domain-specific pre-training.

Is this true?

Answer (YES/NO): NO